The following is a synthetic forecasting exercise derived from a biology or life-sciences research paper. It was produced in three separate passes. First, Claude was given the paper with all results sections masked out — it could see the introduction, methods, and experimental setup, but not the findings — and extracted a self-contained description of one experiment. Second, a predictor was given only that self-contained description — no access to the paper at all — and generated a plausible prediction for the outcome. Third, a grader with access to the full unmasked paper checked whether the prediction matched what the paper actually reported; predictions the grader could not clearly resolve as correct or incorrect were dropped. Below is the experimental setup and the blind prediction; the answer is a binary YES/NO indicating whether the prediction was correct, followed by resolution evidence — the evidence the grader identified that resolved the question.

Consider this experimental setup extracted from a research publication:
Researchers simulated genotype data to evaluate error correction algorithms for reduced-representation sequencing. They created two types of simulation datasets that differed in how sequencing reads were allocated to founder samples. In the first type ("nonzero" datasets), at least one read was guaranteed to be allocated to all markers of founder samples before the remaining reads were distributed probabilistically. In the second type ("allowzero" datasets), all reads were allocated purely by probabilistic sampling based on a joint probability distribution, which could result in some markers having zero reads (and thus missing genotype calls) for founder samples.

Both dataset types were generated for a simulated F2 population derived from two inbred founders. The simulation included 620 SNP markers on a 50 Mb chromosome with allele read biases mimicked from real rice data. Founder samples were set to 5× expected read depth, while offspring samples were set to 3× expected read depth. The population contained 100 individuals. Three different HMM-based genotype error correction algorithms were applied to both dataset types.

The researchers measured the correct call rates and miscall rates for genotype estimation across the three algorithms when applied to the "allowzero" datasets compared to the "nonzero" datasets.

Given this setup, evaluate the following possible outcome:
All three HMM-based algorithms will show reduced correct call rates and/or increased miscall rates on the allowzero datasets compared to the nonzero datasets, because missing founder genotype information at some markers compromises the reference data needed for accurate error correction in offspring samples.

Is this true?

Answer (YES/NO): YES